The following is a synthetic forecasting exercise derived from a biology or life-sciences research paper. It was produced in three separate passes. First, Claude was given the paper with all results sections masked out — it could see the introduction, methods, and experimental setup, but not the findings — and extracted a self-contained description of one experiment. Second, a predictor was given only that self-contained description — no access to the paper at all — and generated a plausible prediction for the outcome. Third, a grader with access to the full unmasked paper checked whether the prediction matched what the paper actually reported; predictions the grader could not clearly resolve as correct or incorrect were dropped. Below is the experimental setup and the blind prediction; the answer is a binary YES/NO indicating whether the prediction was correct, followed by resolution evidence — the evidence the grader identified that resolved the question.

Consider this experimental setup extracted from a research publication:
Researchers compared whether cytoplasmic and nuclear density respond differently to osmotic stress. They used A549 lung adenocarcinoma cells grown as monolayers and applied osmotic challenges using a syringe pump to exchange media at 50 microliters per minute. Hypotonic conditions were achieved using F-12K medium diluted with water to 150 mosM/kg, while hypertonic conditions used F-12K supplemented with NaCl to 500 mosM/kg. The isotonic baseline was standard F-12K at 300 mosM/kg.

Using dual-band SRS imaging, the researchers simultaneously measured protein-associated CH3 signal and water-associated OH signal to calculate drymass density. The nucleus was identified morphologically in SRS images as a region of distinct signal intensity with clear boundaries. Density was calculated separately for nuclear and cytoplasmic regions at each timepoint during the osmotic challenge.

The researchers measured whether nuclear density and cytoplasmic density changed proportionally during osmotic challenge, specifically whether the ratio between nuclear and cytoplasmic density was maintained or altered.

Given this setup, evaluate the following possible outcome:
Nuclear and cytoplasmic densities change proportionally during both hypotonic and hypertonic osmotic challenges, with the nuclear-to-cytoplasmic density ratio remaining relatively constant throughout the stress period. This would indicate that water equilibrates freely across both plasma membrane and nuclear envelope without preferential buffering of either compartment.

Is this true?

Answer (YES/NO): YES